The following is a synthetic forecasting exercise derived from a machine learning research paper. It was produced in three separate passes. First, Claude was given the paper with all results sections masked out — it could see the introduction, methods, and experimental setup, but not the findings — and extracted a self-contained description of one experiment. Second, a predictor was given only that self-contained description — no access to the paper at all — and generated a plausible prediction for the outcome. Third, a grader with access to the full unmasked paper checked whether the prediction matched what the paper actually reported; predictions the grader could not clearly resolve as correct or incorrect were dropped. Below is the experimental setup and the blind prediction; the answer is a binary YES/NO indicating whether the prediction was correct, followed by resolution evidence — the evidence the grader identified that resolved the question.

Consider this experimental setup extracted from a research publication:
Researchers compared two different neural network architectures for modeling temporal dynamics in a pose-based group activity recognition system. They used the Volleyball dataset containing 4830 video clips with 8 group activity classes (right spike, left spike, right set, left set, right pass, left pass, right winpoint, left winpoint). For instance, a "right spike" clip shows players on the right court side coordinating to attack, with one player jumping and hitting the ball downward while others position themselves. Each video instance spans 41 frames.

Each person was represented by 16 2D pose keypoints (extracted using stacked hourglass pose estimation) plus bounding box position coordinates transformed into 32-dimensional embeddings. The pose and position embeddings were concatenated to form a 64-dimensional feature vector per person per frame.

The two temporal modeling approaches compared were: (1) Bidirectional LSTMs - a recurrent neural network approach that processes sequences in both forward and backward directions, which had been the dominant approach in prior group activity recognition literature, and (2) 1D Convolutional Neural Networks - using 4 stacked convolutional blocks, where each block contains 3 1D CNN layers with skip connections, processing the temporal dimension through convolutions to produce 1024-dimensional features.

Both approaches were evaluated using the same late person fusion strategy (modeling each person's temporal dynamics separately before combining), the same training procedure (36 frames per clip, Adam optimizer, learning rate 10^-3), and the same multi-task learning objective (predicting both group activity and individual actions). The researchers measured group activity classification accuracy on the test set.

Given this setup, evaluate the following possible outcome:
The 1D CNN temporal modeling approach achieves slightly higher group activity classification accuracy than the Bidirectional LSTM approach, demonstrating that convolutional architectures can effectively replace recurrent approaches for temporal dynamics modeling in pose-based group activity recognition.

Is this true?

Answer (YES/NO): YES